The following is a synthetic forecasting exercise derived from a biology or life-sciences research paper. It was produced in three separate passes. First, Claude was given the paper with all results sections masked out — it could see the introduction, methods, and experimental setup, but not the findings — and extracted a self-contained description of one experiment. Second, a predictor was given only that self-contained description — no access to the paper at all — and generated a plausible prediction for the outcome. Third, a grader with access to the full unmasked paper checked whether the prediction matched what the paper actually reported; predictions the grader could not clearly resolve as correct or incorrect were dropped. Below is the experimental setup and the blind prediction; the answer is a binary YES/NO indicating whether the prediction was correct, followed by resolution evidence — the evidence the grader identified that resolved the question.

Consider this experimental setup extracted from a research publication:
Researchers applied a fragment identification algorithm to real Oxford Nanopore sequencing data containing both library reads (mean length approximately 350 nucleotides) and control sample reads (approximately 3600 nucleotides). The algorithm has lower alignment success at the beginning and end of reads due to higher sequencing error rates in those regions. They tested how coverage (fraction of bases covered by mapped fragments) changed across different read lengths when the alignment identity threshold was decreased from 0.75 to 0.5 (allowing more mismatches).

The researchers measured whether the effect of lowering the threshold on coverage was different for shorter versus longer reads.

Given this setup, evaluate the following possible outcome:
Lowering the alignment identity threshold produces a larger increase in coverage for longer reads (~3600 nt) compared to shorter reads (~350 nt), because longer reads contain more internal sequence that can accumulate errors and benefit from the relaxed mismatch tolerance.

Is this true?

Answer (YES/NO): NO